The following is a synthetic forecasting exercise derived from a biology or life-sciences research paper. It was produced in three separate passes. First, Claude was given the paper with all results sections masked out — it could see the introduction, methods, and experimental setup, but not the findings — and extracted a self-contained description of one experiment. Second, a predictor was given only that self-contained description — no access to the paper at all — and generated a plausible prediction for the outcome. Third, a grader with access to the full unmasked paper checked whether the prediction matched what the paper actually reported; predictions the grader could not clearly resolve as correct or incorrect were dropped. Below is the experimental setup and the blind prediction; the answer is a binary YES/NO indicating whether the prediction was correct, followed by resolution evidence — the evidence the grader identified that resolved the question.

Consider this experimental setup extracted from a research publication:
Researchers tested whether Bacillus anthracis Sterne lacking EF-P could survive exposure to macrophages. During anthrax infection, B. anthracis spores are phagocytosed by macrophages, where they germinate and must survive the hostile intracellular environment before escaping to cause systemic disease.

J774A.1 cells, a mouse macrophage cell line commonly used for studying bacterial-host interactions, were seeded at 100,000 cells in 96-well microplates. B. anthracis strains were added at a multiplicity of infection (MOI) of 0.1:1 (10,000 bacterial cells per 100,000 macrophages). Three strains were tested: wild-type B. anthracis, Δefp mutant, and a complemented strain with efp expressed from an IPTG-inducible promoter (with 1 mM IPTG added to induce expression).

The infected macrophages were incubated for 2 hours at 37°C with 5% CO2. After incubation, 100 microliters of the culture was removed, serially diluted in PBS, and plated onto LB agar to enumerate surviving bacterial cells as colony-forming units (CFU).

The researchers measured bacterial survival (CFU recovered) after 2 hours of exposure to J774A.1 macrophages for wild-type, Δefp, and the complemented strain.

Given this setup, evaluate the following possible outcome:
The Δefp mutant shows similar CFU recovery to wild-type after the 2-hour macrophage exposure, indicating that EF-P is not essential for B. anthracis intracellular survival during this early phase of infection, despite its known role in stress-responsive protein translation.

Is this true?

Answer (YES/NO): NO